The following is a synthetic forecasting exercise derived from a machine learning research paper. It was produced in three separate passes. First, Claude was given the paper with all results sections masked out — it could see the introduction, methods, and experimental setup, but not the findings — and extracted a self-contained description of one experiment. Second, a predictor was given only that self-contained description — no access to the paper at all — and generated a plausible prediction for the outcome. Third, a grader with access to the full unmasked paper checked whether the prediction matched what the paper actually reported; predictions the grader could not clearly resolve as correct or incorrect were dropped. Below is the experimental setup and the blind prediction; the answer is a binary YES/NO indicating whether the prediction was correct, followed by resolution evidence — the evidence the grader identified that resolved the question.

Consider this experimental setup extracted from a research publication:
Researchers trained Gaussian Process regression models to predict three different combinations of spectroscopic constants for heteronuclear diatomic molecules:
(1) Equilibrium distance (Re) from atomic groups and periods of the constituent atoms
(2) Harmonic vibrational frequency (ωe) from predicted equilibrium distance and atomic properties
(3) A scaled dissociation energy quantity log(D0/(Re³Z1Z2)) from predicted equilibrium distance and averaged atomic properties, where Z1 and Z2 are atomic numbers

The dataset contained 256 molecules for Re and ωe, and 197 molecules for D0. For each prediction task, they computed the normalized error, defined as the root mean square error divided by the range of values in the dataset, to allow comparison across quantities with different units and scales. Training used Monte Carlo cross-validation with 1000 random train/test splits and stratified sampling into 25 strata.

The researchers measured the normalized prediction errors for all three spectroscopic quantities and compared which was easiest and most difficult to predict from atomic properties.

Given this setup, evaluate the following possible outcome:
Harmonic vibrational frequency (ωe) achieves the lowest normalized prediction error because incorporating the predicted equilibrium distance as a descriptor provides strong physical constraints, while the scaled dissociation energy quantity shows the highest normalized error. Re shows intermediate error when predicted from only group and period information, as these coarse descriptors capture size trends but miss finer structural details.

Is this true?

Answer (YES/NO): NO